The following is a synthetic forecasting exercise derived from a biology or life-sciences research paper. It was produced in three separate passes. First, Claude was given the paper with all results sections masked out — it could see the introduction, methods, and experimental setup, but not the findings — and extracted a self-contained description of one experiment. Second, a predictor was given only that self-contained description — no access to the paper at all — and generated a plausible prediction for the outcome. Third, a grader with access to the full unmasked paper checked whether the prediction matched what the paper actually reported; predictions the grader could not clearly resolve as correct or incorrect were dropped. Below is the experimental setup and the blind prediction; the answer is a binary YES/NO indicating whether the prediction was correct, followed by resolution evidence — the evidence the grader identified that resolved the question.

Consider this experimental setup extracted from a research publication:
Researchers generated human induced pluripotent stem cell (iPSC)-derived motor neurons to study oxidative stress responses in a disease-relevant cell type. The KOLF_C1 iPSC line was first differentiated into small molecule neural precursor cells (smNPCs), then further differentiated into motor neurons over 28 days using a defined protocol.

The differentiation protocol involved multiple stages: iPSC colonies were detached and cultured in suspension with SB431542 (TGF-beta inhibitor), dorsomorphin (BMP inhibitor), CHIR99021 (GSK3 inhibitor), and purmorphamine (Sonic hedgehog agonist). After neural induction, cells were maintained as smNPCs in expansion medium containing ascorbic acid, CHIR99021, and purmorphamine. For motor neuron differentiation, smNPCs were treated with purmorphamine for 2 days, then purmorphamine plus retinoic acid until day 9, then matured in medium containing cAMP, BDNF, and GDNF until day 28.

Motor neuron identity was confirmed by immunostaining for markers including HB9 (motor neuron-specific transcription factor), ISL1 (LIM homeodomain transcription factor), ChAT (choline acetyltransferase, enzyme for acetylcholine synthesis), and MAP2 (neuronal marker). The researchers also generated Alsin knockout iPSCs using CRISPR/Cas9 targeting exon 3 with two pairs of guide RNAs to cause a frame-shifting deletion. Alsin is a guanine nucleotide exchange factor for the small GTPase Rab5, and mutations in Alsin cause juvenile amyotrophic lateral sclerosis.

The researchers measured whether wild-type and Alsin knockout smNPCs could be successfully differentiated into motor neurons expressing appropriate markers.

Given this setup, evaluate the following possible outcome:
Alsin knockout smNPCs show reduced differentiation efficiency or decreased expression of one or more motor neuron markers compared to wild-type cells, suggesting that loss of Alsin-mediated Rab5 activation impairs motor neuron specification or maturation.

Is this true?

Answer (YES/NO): NO